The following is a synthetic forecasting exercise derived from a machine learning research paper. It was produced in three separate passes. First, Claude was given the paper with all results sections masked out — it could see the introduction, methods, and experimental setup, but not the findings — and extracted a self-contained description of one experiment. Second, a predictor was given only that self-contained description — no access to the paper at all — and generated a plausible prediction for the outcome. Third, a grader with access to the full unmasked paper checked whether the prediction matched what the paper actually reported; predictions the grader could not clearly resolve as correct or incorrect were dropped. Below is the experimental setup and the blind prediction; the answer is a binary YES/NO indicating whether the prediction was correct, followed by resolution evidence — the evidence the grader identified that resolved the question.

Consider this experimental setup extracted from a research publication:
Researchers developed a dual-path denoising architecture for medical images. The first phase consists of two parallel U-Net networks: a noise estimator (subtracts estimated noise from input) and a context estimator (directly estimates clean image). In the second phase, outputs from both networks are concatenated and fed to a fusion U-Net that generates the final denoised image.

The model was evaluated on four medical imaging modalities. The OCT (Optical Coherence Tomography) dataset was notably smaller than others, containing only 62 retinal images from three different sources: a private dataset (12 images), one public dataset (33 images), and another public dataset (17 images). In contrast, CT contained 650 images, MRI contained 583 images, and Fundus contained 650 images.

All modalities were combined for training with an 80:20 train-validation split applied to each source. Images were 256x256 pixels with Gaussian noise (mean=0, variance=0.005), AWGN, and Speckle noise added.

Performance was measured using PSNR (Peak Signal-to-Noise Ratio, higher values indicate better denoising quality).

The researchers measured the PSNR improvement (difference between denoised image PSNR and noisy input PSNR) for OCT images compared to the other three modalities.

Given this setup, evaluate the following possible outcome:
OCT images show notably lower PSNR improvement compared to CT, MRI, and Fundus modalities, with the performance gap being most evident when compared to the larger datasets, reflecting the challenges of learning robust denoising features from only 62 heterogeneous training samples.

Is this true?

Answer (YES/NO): YES